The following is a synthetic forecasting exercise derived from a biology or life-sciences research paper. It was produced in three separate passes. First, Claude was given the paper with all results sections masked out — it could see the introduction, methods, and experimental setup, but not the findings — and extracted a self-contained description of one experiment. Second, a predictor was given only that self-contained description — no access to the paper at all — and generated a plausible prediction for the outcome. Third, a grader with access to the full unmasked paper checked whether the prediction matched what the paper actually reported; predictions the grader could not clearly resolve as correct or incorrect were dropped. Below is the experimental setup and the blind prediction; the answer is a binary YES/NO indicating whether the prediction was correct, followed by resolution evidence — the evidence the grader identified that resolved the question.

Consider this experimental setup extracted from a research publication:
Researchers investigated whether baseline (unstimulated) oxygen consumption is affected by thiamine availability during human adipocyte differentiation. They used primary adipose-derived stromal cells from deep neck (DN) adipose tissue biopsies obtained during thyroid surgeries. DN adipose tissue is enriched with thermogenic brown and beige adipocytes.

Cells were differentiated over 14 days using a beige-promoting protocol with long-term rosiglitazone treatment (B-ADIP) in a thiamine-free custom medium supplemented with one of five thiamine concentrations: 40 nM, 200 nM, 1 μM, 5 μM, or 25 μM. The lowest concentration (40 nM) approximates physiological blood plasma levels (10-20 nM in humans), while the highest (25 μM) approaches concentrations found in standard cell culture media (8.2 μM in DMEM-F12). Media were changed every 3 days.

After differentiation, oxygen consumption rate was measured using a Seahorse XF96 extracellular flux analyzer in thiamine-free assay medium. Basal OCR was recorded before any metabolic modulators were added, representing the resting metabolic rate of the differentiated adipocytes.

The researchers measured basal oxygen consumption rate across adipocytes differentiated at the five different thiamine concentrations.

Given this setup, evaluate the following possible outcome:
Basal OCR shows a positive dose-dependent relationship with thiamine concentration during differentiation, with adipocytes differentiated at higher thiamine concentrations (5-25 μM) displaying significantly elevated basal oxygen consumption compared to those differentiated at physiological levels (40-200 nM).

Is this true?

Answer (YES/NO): NO